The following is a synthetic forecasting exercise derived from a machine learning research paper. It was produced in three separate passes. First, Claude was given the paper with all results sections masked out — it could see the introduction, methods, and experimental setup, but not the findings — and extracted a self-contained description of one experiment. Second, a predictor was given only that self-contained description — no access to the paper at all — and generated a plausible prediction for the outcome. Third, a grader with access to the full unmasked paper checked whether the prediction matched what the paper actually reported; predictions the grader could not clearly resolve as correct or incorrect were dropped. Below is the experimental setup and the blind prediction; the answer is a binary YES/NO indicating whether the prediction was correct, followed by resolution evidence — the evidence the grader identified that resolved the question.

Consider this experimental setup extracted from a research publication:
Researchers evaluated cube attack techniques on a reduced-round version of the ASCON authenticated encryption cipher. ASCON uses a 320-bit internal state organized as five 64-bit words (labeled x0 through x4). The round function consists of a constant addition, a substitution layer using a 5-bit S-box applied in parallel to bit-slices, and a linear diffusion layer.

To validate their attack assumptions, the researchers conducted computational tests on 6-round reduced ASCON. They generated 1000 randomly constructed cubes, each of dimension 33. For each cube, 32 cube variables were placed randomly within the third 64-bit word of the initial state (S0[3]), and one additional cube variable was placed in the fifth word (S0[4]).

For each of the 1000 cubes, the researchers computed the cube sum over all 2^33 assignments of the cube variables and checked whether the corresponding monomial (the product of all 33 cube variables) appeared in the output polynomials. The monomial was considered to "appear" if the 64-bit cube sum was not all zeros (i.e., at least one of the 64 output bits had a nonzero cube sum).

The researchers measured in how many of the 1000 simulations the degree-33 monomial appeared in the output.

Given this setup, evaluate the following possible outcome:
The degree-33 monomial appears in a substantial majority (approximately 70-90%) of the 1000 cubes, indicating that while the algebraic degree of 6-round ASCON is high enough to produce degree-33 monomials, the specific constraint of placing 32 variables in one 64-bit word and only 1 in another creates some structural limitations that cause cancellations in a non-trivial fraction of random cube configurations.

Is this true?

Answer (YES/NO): NO